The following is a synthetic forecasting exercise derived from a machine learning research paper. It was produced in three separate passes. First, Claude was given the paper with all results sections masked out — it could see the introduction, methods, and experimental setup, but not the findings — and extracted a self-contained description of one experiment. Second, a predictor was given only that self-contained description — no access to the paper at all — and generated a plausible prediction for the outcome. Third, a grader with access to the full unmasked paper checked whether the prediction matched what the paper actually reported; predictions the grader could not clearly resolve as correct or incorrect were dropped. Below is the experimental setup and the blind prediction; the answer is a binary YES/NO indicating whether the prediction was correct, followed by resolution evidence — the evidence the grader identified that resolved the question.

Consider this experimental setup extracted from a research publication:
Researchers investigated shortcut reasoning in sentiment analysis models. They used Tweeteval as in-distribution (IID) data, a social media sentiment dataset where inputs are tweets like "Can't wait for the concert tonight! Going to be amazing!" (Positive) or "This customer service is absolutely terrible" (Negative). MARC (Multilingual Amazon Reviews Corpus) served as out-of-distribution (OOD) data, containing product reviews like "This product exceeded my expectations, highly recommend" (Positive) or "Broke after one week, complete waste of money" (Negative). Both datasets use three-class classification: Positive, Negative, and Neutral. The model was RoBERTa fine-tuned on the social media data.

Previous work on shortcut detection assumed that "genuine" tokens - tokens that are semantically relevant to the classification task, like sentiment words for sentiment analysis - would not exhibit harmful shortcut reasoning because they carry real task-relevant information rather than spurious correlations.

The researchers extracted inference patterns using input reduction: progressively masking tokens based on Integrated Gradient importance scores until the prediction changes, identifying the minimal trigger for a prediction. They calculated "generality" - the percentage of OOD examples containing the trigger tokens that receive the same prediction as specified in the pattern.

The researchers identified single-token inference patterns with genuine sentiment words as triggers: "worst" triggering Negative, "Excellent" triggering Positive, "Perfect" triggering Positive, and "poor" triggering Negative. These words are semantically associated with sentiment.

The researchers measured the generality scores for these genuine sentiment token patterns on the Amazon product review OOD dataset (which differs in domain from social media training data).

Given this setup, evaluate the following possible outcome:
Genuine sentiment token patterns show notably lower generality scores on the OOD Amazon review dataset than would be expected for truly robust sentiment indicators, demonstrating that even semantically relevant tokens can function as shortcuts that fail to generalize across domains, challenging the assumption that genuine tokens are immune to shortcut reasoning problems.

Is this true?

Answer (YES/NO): NO